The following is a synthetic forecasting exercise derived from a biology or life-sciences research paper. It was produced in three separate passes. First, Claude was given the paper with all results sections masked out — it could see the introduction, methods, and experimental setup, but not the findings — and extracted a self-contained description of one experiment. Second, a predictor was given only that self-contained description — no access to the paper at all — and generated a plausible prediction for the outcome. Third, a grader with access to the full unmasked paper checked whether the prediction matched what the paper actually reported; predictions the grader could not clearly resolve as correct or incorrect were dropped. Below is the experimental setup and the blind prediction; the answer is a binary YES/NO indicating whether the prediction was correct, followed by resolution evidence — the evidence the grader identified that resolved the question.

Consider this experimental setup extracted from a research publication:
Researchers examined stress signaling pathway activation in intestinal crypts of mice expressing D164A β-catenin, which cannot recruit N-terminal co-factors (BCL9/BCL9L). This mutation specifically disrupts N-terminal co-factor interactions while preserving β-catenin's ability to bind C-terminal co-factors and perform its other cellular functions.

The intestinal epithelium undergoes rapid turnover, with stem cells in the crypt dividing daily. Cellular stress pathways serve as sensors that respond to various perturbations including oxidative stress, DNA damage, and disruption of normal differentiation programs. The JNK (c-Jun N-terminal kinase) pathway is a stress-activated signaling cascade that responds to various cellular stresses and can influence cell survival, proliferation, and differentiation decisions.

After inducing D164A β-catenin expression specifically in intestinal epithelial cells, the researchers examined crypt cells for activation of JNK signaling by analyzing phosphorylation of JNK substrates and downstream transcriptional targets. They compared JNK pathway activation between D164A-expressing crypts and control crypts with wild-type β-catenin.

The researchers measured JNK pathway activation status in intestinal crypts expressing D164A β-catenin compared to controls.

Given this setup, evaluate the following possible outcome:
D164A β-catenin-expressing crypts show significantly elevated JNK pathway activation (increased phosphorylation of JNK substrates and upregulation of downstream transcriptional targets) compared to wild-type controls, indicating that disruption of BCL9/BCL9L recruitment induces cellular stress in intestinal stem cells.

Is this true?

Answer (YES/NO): YES